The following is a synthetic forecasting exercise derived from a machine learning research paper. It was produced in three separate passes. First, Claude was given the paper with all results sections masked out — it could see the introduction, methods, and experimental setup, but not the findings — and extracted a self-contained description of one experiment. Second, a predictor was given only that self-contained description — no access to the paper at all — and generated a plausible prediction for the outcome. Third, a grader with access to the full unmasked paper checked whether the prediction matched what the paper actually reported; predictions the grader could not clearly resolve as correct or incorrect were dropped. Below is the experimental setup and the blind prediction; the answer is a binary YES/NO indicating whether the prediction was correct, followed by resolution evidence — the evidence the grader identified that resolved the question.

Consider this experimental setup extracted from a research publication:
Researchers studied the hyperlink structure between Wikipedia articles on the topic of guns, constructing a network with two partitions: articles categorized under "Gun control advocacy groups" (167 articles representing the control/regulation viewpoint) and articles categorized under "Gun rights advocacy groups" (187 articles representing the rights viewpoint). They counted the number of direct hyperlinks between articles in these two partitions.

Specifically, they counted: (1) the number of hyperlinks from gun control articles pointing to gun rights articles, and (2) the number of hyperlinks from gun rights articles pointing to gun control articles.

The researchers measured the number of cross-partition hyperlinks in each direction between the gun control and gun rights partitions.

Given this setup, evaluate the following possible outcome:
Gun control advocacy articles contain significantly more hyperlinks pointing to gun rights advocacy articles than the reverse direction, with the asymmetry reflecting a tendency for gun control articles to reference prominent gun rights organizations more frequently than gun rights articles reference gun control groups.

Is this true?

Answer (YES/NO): NO